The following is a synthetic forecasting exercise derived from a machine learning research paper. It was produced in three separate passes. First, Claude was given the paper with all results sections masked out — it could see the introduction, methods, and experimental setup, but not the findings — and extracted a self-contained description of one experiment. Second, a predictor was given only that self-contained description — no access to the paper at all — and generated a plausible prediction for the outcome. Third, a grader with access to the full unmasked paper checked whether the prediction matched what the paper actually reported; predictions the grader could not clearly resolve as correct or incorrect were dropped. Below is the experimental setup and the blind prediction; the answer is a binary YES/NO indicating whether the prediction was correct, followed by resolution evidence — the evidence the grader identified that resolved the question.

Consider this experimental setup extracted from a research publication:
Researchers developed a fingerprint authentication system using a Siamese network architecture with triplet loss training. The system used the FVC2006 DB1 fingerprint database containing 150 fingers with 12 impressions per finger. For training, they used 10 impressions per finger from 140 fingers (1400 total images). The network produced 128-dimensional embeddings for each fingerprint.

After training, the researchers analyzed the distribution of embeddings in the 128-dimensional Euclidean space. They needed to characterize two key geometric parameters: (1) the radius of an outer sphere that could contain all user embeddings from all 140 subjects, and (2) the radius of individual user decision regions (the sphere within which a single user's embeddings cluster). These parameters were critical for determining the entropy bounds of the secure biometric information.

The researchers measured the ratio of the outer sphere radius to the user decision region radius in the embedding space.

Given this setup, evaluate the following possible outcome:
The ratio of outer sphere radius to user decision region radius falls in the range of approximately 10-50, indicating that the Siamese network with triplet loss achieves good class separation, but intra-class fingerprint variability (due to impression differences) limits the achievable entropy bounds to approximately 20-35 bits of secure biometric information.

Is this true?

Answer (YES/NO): NO